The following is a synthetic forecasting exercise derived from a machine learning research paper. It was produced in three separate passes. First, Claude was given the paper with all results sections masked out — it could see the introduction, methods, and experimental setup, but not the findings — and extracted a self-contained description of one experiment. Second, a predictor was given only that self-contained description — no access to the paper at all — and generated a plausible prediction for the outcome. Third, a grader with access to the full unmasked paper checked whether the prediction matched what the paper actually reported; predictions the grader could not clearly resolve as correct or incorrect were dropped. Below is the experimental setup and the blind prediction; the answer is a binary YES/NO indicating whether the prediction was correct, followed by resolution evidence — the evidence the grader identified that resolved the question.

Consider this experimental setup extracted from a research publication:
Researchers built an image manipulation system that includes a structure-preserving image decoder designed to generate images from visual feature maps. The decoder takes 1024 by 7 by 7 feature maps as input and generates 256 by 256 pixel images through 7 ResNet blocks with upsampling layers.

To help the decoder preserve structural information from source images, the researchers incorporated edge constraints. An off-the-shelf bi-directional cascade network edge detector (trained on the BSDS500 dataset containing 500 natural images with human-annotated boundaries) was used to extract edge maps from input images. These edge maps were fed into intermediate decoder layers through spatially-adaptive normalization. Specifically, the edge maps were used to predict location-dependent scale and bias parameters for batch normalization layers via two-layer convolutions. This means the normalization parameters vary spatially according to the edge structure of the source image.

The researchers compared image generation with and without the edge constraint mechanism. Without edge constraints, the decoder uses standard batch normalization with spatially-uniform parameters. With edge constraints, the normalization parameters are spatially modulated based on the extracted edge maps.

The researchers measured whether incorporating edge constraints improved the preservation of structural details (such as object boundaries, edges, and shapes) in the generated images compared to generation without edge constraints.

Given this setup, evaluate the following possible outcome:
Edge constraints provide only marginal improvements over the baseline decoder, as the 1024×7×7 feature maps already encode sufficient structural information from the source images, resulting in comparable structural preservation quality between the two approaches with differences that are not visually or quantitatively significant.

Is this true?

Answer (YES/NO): NO